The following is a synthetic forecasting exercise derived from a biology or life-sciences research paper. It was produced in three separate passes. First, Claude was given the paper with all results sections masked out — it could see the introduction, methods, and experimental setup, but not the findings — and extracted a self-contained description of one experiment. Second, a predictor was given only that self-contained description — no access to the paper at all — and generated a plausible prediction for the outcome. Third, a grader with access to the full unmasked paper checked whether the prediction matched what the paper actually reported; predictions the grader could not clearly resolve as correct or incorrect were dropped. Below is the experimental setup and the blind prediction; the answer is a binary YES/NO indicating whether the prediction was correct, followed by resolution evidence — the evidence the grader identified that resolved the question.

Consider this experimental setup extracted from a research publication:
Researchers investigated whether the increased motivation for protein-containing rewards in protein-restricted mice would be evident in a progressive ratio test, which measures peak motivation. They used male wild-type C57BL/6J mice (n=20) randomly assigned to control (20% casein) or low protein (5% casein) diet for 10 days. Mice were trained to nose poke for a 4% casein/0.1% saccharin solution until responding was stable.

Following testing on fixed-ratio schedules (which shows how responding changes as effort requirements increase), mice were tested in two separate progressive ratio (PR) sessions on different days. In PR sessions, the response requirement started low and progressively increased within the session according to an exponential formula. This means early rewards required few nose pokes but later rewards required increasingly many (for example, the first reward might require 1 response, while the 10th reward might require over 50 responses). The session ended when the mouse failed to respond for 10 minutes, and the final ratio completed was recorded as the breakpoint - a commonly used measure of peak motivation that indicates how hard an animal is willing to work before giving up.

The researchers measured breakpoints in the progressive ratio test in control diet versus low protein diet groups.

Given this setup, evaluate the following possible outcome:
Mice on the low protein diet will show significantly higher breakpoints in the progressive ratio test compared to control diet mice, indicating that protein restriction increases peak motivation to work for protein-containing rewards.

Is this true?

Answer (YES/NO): NO